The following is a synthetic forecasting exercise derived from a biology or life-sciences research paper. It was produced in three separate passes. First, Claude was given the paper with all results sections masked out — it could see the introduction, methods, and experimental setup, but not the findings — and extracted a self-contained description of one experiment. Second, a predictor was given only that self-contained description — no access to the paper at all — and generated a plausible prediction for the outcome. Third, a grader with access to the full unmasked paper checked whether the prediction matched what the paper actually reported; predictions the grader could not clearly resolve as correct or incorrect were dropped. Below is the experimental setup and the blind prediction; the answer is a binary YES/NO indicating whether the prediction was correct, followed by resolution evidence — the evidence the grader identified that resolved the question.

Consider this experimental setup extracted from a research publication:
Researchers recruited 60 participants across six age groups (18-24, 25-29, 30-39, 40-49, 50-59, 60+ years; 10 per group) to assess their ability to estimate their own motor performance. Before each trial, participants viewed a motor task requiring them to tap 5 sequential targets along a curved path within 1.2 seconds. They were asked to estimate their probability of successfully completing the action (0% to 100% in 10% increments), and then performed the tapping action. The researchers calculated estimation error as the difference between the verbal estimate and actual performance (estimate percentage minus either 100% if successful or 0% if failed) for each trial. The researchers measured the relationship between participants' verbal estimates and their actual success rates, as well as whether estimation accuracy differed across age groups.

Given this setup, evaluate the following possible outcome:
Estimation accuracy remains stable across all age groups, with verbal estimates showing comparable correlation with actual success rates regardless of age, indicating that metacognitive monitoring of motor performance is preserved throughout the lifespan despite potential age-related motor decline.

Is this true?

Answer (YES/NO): YES